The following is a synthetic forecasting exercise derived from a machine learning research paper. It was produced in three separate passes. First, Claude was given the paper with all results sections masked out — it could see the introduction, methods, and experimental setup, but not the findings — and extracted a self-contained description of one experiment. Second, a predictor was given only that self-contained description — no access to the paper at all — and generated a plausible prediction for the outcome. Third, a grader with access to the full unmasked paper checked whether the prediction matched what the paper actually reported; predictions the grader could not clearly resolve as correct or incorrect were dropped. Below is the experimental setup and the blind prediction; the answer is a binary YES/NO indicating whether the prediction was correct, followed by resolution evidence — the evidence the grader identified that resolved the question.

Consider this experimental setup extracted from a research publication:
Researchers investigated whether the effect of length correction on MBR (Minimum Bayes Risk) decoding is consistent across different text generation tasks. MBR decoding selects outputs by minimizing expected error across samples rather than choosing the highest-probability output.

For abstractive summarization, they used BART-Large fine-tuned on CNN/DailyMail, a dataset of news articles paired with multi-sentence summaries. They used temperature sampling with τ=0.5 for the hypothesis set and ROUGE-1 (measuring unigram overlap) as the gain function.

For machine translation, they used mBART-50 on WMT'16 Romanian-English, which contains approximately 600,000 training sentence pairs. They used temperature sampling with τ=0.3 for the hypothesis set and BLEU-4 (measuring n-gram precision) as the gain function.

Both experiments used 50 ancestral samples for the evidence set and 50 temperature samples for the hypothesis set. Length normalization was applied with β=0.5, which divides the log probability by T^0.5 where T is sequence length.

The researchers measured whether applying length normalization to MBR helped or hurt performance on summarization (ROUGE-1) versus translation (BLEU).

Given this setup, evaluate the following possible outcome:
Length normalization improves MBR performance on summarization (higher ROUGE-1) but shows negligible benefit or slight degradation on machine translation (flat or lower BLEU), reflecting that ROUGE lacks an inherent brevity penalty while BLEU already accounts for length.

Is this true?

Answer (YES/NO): NO